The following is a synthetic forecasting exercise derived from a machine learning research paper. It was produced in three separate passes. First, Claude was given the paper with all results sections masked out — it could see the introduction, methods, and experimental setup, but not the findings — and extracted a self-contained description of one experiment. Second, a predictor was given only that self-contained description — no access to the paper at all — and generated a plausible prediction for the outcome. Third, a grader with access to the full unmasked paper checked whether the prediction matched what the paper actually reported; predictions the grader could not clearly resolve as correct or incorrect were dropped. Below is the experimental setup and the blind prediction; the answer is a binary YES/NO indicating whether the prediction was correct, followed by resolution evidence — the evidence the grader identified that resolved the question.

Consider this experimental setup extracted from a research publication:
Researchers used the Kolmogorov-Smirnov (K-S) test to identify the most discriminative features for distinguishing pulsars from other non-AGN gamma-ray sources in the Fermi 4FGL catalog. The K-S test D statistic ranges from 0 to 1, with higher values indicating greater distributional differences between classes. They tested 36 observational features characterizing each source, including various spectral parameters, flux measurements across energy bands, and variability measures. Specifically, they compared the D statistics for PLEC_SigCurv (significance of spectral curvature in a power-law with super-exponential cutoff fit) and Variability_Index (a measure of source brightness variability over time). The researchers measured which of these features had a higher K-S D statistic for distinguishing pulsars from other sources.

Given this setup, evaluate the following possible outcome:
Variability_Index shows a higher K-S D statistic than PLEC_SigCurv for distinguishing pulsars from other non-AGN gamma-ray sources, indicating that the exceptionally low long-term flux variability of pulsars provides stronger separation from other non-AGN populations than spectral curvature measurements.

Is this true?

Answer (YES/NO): NO